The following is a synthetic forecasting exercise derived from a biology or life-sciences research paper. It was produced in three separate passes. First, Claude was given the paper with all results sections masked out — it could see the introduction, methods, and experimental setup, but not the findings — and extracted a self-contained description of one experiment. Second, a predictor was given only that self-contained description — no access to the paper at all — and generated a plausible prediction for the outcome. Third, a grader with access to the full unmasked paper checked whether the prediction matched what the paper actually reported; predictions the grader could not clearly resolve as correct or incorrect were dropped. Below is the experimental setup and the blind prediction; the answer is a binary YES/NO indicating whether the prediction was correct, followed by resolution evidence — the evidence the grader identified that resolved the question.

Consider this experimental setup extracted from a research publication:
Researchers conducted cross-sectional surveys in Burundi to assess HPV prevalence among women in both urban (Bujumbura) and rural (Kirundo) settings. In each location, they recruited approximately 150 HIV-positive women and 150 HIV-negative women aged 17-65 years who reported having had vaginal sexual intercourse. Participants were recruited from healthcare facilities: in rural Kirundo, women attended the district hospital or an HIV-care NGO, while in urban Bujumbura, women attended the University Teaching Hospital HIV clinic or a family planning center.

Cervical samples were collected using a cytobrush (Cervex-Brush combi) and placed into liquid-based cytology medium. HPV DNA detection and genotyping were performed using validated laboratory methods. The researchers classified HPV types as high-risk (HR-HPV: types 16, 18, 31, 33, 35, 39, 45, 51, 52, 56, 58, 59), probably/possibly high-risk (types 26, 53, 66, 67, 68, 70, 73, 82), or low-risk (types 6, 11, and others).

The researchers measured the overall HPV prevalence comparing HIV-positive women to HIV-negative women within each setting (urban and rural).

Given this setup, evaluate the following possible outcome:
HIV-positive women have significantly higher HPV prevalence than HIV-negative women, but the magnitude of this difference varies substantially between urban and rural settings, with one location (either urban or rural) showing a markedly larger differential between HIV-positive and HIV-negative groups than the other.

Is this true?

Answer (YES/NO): NO